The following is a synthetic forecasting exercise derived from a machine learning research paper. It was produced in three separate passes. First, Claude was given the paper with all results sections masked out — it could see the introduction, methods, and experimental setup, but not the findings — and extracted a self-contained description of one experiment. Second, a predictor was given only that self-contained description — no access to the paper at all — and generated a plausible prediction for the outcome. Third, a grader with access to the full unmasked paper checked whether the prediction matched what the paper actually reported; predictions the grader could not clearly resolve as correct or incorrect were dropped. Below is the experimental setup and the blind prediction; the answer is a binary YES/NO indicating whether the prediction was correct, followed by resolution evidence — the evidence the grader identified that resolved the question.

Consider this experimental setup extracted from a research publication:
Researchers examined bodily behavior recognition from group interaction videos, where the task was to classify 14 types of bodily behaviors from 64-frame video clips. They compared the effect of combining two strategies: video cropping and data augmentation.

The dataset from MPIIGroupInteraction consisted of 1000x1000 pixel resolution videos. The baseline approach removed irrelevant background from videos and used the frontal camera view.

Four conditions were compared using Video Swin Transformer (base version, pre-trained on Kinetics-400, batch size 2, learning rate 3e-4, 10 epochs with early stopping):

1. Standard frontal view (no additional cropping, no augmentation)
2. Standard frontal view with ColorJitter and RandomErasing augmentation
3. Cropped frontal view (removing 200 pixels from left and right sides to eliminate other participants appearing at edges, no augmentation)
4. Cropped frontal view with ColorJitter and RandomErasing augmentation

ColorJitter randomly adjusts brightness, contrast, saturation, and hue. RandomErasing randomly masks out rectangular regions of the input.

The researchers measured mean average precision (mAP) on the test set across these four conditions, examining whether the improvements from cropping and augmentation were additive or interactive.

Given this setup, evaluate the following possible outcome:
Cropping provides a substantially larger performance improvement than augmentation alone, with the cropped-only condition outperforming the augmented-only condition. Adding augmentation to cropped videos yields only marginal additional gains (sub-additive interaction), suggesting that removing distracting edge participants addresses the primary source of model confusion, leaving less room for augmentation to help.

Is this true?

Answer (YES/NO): NO